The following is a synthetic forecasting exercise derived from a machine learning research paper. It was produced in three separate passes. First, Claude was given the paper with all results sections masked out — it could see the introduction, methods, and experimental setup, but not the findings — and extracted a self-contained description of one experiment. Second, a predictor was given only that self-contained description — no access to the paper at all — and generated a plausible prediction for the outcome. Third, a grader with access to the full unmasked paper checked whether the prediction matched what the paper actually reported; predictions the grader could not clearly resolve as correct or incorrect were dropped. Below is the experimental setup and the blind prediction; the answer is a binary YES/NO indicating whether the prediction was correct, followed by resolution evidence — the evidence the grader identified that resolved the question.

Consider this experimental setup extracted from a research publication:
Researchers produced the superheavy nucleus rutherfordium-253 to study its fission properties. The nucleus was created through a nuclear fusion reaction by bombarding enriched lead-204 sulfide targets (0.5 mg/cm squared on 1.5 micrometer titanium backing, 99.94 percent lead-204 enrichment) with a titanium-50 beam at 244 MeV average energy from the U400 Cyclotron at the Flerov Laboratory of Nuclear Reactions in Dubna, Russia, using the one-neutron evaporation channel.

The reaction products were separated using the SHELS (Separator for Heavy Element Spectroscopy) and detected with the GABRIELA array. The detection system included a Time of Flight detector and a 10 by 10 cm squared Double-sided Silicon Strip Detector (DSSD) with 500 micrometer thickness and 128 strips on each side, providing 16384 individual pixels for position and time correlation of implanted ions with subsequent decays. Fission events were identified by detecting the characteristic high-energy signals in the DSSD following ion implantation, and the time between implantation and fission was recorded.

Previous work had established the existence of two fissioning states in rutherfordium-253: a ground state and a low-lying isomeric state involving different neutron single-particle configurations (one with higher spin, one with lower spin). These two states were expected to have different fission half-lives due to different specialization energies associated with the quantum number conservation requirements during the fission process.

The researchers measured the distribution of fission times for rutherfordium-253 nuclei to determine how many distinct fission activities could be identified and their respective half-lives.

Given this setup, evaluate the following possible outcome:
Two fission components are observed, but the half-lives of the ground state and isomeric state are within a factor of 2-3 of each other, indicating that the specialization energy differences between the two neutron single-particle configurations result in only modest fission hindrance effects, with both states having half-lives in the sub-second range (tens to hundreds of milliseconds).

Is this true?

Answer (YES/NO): NO